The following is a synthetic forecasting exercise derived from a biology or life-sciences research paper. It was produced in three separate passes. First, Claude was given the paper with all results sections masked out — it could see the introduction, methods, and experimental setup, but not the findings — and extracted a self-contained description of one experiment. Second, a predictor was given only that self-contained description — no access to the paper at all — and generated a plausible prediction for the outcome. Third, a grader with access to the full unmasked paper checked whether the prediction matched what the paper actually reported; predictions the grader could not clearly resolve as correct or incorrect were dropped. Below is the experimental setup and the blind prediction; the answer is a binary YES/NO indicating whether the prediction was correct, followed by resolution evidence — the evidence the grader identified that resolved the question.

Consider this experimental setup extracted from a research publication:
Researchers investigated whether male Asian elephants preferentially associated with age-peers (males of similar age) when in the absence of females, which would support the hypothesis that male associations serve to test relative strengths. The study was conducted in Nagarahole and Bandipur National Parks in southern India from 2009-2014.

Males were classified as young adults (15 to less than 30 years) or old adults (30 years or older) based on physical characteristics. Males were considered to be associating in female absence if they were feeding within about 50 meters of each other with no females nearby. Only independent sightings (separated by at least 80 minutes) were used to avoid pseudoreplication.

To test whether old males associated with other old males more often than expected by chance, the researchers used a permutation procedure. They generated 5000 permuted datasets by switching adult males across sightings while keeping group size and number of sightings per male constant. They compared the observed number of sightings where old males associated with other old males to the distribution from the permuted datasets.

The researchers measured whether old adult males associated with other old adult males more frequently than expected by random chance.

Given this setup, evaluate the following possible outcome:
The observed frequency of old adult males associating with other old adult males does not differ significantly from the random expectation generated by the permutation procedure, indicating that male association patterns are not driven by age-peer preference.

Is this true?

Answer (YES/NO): NO